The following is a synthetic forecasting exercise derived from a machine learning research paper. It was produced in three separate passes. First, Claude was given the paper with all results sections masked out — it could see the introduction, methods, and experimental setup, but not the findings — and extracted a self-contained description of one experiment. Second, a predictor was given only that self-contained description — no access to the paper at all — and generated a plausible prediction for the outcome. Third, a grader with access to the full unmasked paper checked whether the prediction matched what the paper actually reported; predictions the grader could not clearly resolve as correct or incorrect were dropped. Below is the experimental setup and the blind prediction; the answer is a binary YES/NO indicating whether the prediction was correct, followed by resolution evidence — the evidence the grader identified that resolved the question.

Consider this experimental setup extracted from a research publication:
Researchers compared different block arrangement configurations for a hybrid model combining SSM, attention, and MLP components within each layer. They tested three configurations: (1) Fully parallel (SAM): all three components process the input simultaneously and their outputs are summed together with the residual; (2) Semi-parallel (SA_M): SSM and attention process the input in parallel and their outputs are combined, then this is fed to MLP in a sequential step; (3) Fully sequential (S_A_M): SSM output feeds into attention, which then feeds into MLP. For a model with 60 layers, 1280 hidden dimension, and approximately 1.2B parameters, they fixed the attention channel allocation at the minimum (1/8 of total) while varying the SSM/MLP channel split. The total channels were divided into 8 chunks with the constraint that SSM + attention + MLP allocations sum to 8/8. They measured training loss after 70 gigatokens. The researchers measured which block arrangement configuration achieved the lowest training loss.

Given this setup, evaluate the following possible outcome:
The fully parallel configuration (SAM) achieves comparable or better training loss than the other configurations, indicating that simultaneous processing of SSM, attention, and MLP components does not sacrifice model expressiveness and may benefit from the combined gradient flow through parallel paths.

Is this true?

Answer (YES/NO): NO